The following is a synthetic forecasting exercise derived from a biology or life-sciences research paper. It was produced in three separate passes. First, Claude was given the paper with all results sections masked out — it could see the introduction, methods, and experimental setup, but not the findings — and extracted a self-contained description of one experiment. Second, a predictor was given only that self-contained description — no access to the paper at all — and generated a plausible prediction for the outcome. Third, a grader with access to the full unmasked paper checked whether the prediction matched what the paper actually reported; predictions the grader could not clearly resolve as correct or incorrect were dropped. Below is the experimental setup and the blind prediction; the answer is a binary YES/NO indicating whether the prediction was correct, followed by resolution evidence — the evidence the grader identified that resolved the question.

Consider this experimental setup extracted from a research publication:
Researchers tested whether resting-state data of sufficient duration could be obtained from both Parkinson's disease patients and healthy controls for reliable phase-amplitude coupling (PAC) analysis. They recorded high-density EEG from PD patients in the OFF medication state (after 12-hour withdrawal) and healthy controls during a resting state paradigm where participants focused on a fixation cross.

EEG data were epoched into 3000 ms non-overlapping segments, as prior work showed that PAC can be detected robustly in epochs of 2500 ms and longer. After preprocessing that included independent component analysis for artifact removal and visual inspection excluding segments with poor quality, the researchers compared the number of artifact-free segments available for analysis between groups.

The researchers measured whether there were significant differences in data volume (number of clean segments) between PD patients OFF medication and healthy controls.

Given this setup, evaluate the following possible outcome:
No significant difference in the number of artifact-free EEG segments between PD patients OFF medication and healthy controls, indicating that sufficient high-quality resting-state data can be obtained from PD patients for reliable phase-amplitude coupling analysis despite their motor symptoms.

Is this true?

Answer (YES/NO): YES